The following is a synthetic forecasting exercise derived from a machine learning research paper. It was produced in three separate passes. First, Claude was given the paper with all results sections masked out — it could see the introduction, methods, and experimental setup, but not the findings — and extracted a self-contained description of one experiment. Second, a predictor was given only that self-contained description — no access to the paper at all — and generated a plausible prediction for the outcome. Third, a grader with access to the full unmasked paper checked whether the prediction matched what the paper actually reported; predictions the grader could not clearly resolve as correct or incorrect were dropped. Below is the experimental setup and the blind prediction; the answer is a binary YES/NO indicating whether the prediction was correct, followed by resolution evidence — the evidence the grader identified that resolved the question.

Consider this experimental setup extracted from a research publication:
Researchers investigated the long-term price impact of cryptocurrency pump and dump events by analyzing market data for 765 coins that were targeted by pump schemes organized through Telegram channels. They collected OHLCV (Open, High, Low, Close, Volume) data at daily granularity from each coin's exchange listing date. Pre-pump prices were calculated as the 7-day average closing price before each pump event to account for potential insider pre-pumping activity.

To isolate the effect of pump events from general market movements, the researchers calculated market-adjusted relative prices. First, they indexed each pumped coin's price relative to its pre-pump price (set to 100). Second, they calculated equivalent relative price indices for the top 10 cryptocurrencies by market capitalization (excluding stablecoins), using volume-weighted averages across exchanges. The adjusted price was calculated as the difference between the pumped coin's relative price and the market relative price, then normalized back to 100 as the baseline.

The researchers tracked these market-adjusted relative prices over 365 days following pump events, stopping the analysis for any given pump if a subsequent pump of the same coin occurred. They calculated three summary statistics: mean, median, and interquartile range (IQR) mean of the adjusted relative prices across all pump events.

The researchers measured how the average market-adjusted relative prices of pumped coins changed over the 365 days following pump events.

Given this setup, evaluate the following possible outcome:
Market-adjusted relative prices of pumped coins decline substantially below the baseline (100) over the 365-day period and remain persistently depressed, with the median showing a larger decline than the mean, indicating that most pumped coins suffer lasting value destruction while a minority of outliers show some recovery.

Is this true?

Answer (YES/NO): NO